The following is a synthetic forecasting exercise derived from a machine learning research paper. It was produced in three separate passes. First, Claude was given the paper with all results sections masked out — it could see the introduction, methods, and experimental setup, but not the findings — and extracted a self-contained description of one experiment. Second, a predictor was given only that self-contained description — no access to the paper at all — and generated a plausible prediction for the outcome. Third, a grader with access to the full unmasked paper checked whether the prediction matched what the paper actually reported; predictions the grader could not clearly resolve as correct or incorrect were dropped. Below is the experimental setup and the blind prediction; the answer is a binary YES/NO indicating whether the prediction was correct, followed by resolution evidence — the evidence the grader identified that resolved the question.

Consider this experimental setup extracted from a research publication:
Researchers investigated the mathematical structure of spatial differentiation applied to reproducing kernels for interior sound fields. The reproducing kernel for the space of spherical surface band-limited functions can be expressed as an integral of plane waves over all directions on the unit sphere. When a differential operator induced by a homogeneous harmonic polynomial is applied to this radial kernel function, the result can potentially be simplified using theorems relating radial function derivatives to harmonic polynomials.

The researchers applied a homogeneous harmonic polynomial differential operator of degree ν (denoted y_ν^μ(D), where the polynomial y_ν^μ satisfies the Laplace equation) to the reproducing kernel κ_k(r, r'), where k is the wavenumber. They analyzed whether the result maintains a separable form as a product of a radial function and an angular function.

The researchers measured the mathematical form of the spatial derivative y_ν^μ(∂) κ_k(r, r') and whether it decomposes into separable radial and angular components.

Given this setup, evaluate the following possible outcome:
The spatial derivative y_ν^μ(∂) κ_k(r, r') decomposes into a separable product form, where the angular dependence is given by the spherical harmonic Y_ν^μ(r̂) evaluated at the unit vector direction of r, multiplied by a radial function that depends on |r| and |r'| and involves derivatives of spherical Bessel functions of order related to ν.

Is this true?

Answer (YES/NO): NO